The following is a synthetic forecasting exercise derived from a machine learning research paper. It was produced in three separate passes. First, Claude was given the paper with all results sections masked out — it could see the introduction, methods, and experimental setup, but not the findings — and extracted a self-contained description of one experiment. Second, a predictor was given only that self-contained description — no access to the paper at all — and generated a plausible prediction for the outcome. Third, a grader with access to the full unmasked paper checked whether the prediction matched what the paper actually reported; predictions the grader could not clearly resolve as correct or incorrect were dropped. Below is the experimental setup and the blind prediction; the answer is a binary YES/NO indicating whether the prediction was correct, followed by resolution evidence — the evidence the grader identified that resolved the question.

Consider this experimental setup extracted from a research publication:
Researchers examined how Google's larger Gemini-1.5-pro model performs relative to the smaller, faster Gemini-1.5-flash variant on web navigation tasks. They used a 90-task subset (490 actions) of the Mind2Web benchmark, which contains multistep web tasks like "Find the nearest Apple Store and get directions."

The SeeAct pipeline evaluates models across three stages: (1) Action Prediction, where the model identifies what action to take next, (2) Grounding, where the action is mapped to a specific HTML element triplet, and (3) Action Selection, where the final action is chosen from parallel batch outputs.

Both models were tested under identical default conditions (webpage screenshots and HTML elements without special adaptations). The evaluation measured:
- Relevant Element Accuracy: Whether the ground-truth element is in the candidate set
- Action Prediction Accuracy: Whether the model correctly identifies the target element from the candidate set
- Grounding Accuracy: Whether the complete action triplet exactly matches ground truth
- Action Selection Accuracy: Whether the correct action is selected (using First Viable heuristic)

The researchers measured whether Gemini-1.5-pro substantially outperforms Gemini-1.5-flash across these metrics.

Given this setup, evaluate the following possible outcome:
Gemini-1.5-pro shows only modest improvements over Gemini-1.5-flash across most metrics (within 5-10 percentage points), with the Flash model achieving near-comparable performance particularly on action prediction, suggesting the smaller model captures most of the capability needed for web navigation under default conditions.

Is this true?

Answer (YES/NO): YES